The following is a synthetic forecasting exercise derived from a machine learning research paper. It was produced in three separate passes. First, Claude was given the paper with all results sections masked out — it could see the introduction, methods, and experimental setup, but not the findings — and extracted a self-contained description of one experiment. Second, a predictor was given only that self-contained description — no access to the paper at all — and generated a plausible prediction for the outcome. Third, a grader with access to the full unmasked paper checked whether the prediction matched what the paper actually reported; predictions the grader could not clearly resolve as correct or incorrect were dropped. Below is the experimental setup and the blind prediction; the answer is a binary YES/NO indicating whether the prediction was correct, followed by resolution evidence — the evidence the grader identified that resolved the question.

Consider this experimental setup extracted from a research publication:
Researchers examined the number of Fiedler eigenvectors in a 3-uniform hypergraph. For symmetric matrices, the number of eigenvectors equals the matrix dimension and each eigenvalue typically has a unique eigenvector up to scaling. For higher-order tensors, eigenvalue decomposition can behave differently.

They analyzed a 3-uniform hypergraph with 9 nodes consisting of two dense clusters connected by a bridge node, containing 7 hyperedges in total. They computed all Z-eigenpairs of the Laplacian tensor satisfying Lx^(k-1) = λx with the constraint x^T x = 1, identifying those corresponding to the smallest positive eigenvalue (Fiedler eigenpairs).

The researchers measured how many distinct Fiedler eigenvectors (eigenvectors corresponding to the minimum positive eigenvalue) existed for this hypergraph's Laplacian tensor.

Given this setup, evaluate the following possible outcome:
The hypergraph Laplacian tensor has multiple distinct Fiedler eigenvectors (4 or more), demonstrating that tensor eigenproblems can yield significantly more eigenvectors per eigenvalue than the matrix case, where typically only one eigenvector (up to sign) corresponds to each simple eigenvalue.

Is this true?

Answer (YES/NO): YES